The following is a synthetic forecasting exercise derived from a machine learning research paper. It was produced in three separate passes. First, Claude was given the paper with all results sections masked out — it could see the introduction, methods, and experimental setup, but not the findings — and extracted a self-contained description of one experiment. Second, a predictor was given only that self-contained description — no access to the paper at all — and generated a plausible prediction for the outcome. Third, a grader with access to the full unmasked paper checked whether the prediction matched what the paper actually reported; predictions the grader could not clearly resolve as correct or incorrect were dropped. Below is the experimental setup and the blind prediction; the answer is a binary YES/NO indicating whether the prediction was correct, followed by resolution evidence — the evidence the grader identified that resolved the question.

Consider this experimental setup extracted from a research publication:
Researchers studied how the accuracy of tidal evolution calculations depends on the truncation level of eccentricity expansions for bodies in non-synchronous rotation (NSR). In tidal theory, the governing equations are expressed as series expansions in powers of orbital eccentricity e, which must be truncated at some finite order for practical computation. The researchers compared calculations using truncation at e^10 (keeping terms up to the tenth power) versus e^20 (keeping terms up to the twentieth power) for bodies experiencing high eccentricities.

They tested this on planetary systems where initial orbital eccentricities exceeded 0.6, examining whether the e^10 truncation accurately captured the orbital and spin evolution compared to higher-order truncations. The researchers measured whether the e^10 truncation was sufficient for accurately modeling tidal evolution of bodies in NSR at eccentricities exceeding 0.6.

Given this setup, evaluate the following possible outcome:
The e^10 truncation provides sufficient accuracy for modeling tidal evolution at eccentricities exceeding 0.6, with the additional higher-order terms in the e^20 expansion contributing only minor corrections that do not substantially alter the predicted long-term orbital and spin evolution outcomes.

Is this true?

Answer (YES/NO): NO